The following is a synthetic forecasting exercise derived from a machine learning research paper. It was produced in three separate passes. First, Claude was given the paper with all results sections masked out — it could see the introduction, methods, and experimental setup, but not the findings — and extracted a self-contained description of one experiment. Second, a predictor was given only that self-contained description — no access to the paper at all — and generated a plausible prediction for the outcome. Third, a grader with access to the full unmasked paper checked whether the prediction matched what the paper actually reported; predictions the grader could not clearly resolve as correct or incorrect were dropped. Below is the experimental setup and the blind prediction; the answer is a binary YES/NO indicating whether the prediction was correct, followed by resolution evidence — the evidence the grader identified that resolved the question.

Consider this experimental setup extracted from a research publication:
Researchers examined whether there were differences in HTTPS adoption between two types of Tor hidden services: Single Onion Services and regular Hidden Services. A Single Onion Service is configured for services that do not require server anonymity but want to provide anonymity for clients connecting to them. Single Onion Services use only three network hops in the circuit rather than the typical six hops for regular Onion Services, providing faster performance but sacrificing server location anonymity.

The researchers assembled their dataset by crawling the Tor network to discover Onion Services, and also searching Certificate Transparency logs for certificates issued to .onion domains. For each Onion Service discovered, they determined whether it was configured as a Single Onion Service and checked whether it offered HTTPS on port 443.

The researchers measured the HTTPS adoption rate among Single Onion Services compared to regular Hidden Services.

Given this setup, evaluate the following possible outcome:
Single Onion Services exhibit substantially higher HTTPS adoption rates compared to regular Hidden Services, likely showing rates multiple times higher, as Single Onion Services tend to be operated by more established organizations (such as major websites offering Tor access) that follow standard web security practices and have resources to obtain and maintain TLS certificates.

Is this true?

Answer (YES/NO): YES